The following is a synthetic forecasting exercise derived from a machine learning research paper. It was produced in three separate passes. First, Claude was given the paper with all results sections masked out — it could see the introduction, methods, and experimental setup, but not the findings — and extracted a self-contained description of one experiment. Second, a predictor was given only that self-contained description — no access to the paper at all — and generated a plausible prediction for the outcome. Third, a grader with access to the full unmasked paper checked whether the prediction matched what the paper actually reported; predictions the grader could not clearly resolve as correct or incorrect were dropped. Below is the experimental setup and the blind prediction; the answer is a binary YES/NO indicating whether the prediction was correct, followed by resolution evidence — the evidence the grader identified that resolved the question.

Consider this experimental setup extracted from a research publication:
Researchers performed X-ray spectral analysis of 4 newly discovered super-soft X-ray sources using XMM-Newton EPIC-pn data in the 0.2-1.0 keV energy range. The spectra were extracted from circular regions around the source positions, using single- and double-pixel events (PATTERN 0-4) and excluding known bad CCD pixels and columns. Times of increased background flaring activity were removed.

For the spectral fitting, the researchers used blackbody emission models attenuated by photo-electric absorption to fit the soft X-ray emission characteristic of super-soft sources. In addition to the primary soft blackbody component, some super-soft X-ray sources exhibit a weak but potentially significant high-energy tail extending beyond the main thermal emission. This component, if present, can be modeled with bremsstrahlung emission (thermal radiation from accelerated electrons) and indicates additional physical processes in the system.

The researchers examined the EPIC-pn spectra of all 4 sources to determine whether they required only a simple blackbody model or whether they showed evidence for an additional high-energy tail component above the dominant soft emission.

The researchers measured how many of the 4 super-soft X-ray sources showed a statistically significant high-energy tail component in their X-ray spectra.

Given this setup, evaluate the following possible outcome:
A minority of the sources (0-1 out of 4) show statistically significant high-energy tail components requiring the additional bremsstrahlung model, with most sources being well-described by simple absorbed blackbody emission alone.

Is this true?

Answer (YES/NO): NO